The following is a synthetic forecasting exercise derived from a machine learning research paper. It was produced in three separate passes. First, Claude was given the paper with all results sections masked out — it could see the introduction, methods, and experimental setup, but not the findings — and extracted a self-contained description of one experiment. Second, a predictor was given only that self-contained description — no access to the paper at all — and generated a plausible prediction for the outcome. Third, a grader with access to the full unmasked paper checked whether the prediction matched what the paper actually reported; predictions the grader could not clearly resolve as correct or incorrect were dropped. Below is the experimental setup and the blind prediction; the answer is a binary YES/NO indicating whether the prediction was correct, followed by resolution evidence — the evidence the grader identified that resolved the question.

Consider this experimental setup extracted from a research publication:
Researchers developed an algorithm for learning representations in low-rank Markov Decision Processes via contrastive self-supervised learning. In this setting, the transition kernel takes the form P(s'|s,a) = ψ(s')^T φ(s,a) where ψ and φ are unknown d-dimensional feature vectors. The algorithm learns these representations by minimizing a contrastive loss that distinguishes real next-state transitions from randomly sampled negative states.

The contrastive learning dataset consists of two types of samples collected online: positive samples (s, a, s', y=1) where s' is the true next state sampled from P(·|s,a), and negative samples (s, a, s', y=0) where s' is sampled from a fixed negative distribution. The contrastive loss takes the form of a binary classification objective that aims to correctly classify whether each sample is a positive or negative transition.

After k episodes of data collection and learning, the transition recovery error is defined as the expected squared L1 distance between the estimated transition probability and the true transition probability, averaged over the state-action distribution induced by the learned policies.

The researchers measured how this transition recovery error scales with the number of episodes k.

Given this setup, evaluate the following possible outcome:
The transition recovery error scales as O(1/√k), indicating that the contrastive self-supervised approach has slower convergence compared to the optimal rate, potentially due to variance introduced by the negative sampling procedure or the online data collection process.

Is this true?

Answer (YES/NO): NO